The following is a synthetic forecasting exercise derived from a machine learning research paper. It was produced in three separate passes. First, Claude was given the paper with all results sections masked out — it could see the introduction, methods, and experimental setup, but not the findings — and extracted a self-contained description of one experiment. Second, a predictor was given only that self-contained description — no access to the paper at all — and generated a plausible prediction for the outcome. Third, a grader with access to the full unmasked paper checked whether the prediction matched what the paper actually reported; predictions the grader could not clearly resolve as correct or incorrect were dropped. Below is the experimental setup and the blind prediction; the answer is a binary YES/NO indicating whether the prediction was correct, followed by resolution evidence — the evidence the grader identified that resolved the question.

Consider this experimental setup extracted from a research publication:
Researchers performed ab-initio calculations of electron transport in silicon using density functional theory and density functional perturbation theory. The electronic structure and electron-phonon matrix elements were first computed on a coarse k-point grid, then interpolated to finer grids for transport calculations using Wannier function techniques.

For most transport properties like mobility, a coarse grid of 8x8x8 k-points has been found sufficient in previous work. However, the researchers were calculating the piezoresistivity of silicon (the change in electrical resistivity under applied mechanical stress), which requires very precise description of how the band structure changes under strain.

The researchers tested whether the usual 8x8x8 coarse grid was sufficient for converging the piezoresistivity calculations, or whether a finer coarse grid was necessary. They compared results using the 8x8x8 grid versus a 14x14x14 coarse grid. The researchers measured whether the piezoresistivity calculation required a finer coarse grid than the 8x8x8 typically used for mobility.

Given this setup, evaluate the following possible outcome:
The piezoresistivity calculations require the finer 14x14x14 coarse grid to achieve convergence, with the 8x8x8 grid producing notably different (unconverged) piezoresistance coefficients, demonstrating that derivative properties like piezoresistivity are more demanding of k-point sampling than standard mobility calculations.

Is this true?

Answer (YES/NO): YES